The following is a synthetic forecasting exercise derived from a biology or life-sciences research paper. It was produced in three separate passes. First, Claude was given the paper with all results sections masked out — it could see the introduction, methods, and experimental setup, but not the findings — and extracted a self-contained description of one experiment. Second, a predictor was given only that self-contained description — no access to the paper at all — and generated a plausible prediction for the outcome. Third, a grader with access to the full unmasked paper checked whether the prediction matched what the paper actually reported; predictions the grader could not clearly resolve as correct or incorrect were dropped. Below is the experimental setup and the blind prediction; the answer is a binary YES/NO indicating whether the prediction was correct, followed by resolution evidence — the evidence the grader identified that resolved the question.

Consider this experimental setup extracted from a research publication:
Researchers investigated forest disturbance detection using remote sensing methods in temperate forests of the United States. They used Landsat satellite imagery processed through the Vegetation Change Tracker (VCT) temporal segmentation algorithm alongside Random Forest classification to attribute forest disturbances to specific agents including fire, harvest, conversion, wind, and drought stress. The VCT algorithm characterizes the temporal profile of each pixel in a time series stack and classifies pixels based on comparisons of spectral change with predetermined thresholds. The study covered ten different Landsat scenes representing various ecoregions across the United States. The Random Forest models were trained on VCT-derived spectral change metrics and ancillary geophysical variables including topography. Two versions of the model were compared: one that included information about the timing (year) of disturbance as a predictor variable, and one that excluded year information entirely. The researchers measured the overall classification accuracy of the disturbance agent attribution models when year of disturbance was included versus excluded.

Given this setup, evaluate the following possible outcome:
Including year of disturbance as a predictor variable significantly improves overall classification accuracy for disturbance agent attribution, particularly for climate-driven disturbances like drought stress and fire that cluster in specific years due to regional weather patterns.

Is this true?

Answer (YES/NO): NO